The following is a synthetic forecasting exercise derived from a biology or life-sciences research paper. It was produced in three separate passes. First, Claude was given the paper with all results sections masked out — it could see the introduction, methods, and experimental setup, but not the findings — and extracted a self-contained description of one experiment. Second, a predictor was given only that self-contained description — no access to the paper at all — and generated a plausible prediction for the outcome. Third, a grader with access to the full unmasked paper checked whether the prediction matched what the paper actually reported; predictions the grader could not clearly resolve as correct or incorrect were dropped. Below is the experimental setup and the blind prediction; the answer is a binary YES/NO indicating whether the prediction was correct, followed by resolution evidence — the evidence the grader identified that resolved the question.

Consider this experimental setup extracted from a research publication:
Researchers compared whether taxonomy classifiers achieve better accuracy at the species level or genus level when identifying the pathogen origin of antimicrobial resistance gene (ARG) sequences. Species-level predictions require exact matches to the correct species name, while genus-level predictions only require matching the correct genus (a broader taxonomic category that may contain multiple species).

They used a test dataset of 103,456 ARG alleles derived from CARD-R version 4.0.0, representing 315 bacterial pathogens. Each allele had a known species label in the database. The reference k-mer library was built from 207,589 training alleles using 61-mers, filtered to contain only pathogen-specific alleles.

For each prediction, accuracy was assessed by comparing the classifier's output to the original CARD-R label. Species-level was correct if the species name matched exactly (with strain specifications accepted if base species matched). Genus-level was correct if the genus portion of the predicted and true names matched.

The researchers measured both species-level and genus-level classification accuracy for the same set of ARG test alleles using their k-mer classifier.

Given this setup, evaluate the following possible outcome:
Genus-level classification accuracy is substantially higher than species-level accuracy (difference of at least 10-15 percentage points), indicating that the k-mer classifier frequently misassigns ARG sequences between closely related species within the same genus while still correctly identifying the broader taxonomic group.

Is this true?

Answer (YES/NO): NO